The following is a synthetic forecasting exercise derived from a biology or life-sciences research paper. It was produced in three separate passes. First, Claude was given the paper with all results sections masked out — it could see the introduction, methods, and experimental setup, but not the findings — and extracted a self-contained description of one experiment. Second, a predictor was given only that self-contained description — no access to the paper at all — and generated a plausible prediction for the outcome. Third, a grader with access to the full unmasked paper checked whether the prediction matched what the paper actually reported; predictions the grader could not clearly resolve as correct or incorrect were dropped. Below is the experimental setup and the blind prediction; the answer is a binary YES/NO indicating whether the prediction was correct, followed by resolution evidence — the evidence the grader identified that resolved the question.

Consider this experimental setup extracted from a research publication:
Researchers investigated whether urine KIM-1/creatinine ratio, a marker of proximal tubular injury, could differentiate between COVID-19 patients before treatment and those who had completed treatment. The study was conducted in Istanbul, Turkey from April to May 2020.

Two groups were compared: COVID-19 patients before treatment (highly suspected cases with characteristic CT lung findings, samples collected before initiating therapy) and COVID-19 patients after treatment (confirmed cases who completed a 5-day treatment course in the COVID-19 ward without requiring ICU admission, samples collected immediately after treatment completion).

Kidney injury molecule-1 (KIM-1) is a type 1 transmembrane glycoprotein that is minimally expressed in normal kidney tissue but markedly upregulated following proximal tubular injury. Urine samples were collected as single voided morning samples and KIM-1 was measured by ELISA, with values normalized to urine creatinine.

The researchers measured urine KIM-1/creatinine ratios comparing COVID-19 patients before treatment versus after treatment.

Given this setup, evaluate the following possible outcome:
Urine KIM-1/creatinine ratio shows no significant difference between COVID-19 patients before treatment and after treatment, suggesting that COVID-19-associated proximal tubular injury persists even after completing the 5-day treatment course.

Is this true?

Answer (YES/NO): NO